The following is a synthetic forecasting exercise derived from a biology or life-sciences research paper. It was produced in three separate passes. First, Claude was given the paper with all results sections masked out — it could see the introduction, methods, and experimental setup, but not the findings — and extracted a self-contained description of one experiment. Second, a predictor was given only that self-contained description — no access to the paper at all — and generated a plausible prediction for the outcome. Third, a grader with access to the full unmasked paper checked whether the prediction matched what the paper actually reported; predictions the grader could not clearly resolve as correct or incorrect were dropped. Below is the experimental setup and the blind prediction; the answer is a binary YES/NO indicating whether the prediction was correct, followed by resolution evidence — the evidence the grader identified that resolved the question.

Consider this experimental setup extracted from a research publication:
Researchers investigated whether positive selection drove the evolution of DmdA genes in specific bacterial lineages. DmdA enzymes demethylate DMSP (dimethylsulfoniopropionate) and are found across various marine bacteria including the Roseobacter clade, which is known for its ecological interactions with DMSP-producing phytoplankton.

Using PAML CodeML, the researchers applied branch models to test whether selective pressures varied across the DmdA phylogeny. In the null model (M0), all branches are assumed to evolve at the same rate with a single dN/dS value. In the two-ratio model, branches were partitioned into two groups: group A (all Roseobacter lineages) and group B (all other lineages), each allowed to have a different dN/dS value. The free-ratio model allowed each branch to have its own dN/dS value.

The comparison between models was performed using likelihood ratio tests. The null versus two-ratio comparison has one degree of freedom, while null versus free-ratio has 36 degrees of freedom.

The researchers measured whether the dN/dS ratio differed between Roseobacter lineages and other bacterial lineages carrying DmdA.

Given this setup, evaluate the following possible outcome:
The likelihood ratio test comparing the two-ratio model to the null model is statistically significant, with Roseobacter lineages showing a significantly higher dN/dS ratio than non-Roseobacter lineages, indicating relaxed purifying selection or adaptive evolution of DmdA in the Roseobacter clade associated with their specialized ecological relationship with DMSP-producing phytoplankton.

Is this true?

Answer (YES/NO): NO